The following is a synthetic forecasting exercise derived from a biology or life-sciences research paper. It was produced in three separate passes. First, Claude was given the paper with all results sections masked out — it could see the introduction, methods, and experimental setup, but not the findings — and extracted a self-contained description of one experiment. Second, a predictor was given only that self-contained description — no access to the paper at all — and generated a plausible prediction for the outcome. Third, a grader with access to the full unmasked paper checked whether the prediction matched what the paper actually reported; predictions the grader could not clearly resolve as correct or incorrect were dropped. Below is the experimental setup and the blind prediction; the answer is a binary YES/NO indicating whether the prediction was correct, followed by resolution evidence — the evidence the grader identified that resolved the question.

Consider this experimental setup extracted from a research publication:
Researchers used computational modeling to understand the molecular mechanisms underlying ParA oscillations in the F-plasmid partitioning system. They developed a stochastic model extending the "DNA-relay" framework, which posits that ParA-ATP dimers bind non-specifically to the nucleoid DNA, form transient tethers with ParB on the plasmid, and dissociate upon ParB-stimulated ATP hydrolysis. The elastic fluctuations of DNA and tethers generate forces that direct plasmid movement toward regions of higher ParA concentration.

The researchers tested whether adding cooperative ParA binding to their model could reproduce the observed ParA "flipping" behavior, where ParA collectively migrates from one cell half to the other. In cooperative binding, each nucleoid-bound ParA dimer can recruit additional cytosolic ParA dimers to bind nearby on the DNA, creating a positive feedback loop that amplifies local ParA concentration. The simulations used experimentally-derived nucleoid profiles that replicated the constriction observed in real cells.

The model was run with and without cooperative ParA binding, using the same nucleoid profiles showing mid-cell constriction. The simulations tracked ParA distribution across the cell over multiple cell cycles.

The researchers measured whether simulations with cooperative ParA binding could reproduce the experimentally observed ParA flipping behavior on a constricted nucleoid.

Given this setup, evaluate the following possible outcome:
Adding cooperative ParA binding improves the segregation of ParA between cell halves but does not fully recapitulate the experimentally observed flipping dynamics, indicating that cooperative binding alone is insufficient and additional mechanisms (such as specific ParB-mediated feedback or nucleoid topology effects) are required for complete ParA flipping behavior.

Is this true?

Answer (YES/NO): NO